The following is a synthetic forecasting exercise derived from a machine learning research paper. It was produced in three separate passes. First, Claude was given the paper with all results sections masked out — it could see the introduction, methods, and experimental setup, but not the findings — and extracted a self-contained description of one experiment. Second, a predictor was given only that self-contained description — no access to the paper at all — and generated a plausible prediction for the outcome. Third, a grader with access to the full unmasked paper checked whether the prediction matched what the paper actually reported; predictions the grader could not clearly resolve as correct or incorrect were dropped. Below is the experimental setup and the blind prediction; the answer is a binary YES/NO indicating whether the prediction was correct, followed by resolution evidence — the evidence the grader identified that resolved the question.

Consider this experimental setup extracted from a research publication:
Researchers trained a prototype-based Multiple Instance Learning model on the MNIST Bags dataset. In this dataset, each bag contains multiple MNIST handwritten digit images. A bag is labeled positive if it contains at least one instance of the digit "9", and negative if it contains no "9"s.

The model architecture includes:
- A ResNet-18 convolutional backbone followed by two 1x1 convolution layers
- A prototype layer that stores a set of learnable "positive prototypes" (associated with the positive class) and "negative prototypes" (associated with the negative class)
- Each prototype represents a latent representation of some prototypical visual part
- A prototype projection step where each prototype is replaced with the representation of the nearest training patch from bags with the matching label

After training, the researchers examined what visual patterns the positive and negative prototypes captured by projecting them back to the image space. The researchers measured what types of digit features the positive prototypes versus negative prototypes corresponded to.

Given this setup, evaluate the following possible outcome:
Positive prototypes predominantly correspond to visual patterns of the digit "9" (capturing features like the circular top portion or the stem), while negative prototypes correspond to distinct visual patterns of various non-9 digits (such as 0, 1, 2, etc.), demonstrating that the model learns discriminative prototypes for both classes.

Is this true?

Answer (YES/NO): YES